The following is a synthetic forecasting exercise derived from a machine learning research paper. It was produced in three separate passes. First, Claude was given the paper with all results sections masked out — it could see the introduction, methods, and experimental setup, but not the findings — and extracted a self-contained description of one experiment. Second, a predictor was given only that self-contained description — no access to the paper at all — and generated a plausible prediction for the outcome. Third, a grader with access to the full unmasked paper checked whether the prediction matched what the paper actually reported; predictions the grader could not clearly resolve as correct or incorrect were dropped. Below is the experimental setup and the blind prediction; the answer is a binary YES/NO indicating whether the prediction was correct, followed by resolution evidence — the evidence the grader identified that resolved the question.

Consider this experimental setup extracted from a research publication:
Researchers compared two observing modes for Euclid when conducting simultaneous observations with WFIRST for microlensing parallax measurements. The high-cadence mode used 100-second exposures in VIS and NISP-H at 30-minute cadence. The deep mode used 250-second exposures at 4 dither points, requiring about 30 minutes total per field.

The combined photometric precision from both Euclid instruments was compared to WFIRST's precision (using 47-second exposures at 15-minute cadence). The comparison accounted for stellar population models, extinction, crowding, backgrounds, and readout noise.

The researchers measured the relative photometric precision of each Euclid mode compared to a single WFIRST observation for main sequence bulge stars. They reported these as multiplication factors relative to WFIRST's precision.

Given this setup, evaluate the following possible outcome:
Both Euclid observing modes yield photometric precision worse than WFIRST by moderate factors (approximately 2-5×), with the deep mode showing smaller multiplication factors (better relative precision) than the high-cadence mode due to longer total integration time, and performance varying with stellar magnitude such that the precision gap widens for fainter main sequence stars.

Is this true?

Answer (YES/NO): NO